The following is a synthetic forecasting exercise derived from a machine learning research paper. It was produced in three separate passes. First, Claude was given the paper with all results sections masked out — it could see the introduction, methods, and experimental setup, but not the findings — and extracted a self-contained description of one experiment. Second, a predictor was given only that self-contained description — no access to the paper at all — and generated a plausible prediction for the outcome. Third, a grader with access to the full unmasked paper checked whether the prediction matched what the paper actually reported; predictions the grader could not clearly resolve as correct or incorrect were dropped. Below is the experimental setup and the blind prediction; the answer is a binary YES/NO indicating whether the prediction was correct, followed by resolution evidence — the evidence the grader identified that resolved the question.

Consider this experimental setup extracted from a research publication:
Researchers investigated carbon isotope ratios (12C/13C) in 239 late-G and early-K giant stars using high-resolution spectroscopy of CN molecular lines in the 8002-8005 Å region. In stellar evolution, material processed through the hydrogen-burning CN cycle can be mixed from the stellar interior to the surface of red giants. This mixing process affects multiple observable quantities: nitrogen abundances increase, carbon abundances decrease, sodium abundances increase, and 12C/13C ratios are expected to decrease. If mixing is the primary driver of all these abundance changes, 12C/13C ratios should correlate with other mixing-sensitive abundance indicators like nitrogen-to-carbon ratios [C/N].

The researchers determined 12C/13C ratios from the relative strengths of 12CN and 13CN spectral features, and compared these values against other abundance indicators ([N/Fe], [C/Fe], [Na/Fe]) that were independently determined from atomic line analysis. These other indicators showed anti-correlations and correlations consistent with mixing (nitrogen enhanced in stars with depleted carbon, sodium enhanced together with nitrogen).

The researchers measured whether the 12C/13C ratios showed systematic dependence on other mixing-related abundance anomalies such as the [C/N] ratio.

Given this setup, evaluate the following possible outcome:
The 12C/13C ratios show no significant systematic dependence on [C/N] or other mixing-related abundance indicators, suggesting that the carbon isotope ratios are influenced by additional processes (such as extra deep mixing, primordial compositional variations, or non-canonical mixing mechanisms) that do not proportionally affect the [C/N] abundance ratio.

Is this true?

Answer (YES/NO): YES